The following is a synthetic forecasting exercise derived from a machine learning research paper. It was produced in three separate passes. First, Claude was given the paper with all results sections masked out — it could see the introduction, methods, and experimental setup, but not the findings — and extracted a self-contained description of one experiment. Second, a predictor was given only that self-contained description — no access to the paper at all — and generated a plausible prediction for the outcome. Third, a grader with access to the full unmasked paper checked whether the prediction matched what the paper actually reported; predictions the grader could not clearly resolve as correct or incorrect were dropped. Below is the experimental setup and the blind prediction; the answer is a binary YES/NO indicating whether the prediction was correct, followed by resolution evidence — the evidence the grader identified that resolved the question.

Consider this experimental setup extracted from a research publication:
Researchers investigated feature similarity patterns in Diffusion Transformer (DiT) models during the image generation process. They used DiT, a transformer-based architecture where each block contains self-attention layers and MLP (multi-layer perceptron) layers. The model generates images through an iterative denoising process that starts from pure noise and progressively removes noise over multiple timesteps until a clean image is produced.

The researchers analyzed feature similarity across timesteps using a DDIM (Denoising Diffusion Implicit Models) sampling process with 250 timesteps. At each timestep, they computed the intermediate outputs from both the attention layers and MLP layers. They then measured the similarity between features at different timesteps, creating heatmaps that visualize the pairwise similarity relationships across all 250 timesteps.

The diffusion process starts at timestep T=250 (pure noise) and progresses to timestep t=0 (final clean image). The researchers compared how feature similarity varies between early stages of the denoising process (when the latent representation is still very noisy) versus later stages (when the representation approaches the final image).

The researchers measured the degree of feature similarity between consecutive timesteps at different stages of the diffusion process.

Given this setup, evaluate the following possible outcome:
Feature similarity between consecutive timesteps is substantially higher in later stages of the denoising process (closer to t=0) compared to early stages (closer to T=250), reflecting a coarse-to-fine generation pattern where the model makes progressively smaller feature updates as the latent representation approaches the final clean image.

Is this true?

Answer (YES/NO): YES